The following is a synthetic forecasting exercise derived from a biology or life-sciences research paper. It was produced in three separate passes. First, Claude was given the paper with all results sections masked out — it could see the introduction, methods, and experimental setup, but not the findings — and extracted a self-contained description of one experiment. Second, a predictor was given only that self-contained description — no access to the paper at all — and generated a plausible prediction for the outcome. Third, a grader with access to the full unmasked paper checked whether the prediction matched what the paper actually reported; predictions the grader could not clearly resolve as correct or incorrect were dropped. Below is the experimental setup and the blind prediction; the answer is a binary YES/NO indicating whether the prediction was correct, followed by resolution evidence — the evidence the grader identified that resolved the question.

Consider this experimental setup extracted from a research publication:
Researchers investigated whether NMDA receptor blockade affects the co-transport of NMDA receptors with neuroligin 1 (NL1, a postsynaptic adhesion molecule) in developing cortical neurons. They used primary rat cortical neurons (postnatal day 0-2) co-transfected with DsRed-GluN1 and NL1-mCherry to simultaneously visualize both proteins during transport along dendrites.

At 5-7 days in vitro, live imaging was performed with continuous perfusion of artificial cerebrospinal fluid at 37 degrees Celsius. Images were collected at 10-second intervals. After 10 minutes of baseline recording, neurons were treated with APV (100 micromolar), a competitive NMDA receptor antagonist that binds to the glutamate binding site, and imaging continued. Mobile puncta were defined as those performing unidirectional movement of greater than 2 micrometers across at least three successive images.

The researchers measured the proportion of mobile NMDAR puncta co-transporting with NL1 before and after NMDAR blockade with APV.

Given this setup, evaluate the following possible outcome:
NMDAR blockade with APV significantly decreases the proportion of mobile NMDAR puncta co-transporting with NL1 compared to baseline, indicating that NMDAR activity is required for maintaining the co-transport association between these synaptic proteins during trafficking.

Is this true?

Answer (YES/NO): NO